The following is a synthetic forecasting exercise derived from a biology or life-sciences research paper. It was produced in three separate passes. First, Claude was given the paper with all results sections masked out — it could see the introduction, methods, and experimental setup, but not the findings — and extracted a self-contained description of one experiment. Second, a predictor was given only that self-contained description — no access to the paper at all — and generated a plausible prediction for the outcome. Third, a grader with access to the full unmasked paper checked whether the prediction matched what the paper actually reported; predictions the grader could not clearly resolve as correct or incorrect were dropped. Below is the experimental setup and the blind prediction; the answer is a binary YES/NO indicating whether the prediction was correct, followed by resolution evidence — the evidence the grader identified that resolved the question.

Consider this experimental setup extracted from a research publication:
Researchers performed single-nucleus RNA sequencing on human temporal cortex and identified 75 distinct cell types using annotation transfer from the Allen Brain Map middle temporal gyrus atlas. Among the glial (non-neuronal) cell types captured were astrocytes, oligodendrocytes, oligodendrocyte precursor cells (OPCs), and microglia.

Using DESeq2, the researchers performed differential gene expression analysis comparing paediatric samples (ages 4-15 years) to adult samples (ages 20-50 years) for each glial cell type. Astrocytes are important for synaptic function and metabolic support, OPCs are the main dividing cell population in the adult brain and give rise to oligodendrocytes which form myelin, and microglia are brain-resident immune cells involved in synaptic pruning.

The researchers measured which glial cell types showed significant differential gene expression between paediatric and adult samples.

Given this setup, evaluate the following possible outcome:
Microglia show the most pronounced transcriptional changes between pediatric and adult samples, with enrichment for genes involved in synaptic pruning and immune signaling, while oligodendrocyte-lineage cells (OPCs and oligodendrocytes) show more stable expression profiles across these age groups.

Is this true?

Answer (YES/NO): NO